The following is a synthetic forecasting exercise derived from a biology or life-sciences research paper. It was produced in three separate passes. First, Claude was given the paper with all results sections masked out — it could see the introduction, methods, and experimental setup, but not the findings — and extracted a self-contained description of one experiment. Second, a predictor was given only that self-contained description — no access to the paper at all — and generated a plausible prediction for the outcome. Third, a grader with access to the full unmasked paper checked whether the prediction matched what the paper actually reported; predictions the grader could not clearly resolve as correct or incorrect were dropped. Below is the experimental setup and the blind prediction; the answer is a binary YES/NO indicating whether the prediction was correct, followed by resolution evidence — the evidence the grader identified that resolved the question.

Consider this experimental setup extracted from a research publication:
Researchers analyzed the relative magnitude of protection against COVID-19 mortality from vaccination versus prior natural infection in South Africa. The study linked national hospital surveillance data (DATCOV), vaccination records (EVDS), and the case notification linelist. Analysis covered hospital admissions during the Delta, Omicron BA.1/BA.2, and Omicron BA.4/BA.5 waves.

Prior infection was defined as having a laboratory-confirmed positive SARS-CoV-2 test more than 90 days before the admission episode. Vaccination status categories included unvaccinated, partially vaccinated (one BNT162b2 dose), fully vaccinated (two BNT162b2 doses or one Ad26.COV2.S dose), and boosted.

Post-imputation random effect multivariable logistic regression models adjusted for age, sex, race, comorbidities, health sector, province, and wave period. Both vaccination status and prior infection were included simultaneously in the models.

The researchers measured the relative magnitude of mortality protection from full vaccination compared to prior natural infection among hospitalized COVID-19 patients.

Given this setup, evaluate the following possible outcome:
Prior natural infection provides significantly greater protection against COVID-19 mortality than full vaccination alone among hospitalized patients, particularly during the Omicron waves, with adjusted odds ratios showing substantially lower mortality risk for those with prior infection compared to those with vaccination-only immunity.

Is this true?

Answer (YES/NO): YES